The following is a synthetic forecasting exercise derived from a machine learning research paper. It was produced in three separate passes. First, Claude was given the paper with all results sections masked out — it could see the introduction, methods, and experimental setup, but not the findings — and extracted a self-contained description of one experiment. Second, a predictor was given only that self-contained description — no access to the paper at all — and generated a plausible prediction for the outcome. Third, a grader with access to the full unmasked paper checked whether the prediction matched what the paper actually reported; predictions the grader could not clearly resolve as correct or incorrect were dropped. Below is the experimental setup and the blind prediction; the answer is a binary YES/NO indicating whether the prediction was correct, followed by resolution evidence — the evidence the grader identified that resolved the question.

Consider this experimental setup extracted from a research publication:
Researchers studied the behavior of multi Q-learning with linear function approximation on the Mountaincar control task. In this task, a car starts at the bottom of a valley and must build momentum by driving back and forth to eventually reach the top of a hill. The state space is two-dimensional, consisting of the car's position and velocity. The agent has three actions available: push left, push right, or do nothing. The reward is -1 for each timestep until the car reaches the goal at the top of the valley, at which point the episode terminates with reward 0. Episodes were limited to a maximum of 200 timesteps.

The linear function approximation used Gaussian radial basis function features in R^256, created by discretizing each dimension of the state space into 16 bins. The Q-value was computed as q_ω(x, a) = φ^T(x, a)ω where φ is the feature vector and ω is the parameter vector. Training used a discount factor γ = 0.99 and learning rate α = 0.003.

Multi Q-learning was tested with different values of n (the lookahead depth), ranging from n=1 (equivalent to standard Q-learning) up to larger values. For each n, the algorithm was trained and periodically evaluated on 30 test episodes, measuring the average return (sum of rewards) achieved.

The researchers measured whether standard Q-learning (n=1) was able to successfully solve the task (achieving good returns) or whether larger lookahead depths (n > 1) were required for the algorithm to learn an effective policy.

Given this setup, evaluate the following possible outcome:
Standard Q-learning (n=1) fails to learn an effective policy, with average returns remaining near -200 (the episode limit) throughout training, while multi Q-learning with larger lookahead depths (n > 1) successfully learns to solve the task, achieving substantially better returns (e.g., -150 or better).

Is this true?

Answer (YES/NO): NO